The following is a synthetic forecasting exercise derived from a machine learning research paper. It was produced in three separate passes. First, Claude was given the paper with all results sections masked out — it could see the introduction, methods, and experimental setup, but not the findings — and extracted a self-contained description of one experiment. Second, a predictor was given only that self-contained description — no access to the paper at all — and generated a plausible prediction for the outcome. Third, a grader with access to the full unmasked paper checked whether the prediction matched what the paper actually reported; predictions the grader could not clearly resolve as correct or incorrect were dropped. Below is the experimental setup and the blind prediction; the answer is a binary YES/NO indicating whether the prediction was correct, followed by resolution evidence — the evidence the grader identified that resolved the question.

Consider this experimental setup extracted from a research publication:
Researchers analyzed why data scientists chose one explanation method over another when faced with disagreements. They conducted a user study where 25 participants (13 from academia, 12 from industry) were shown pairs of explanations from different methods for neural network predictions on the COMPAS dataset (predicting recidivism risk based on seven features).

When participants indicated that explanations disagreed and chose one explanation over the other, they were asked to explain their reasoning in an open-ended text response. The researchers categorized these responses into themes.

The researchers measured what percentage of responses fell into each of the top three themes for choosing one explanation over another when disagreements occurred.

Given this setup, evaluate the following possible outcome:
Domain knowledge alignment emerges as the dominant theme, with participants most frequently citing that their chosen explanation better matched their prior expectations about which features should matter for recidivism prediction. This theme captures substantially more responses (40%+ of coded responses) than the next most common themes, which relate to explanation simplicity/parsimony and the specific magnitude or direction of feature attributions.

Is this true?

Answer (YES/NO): NO